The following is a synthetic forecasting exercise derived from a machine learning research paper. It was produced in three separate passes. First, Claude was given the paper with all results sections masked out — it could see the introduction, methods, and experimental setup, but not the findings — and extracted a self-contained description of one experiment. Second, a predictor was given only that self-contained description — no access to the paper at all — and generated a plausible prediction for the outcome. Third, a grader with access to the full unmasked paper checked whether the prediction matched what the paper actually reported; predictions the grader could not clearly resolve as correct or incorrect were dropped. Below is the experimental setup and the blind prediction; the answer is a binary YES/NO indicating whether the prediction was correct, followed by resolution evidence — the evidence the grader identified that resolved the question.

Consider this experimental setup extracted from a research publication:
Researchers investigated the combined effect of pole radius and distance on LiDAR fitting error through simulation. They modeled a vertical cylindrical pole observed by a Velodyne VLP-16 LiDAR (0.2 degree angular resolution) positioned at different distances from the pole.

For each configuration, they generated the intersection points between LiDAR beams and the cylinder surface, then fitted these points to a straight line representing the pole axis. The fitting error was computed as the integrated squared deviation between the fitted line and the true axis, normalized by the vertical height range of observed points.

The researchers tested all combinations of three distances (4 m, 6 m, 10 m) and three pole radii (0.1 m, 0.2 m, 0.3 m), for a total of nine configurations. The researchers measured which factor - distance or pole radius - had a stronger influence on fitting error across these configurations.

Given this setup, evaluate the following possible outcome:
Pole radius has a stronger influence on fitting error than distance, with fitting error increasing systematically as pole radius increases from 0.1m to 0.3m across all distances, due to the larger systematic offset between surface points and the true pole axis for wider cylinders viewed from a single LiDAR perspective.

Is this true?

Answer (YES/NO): YES